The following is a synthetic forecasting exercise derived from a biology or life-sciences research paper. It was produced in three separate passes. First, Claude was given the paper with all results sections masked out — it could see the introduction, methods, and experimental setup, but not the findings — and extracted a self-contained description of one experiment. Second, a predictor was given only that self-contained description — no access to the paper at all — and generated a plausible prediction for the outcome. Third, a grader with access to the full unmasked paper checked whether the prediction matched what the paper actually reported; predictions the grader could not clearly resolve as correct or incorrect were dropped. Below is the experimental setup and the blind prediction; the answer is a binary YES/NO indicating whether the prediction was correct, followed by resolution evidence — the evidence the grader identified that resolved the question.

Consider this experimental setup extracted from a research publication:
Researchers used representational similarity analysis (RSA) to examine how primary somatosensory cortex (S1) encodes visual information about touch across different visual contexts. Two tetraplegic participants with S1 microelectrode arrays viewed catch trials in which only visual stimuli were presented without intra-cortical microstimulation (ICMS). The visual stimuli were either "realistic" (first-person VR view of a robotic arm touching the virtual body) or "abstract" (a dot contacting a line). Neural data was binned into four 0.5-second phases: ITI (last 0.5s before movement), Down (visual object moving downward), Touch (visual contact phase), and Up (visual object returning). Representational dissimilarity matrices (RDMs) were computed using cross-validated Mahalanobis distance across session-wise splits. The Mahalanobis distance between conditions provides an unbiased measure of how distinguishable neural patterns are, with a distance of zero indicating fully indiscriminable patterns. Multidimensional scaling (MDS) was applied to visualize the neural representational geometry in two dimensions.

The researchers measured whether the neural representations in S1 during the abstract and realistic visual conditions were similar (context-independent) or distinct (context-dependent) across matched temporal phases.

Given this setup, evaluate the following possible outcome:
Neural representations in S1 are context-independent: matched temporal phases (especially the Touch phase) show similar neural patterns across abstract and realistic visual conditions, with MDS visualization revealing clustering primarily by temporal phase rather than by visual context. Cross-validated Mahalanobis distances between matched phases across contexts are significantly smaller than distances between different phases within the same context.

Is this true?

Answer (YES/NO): YES